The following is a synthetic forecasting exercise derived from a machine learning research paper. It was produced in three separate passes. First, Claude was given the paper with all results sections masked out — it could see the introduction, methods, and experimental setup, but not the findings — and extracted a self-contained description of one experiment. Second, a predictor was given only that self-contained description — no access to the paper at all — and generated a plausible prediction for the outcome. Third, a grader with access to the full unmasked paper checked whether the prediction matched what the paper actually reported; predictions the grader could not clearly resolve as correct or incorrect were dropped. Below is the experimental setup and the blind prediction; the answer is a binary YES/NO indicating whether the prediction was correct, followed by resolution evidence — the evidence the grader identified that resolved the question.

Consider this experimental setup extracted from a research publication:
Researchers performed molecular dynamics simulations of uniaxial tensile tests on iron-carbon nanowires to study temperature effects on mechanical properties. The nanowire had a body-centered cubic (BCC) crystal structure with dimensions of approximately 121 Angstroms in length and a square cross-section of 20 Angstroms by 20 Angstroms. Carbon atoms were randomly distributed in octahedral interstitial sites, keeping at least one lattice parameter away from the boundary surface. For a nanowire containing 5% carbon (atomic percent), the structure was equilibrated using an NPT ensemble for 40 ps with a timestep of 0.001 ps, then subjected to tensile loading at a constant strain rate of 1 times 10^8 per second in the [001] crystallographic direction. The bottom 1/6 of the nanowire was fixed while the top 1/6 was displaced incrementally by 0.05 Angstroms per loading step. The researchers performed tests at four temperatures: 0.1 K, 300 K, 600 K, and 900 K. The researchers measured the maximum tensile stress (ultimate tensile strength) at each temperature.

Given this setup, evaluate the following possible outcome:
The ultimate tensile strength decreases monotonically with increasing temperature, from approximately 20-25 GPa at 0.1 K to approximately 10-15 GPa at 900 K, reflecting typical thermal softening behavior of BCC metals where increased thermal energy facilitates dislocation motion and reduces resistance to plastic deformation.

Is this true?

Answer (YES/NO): NO